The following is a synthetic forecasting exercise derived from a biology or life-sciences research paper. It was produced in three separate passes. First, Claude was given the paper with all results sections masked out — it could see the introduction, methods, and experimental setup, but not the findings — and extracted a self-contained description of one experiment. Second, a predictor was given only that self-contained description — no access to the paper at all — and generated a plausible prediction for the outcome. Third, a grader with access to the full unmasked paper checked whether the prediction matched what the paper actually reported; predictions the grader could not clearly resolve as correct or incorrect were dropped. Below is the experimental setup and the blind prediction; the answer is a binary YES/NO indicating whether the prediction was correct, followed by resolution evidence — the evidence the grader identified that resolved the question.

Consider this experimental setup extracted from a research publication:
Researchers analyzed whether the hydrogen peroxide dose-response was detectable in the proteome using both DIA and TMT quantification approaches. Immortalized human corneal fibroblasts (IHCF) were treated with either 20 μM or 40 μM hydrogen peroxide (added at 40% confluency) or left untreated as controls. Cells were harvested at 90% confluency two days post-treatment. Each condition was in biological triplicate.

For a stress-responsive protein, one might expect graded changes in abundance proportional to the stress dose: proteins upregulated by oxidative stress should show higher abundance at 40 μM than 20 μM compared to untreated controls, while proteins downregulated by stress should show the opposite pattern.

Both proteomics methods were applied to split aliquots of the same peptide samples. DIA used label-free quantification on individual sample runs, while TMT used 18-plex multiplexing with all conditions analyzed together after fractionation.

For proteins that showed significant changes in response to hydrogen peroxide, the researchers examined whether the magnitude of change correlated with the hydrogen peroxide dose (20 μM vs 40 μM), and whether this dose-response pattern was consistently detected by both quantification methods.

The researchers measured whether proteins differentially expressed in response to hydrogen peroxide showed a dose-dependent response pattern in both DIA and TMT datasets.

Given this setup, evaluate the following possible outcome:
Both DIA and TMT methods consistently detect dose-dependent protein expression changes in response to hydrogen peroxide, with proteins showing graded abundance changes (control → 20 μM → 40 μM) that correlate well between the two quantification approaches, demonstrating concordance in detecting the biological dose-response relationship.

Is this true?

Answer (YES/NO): NO